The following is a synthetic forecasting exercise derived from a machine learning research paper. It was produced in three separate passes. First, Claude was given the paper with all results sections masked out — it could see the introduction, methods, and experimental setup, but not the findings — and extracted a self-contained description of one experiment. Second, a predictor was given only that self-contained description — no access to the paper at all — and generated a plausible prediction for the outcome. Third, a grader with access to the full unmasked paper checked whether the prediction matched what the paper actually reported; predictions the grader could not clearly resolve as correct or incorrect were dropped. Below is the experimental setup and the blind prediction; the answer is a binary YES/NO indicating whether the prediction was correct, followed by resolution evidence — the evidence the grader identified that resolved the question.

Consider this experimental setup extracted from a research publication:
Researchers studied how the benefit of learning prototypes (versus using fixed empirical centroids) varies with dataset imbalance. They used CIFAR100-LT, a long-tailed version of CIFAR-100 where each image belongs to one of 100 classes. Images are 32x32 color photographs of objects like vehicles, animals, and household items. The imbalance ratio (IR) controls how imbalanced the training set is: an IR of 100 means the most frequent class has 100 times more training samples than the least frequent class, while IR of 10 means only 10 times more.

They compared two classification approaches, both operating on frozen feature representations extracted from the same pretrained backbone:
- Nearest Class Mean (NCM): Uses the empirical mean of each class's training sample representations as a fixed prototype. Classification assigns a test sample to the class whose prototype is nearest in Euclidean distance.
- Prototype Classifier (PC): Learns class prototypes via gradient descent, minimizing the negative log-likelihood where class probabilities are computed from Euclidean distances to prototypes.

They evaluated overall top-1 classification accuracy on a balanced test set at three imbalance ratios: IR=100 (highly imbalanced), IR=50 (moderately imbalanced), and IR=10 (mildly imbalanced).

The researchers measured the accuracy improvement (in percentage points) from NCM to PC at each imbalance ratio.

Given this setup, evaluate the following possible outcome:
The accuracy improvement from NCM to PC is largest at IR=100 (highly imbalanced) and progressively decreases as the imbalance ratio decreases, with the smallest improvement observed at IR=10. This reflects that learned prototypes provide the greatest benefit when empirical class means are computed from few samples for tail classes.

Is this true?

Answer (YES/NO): YES